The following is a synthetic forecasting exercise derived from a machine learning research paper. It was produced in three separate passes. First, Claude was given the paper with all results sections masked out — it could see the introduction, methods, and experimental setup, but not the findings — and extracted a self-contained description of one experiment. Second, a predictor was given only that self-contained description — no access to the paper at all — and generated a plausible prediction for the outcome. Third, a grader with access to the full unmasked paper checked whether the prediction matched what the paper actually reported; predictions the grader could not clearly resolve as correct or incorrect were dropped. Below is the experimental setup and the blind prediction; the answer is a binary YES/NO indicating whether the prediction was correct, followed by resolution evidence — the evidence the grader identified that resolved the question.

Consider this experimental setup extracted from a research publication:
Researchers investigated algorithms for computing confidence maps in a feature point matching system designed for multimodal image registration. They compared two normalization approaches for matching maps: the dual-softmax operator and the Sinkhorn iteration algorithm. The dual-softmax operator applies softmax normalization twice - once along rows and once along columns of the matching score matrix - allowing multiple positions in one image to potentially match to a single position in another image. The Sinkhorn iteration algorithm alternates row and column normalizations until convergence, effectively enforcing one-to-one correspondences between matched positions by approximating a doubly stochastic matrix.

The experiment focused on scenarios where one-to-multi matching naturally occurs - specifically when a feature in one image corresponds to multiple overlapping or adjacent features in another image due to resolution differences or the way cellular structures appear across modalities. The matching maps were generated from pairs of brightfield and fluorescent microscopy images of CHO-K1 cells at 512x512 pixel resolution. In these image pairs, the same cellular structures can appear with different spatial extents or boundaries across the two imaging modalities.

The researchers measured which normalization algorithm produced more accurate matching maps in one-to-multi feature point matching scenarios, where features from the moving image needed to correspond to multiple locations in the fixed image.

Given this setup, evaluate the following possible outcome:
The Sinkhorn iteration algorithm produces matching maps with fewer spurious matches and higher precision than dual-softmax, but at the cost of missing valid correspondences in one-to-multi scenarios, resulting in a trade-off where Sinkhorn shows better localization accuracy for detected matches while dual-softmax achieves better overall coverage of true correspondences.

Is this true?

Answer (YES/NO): NO